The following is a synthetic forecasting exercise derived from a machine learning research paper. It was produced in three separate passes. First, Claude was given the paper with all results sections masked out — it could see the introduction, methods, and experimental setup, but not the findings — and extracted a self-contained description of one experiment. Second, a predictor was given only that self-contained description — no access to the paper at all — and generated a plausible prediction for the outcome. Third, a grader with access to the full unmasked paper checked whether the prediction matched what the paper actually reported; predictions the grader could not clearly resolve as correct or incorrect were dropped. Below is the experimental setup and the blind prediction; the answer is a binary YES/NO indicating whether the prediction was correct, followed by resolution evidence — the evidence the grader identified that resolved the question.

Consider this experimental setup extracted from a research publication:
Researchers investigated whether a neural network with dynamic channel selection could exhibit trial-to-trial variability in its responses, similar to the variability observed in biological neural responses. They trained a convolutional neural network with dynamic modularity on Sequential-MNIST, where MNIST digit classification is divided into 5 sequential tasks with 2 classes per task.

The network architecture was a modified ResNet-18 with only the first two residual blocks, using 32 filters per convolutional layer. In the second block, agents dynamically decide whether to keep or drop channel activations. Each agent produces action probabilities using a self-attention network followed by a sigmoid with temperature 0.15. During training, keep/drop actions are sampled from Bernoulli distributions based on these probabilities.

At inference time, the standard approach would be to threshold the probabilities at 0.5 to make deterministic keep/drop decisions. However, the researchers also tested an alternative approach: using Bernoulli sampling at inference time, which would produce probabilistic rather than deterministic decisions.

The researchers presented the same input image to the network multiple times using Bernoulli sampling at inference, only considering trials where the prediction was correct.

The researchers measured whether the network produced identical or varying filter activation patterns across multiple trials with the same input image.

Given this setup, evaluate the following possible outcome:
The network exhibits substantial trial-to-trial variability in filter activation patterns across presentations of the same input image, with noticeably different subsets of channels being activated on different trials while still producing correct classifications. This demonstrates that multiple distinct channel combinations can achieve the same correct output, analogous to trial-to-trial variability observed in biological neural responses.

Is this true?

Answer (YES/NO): YES